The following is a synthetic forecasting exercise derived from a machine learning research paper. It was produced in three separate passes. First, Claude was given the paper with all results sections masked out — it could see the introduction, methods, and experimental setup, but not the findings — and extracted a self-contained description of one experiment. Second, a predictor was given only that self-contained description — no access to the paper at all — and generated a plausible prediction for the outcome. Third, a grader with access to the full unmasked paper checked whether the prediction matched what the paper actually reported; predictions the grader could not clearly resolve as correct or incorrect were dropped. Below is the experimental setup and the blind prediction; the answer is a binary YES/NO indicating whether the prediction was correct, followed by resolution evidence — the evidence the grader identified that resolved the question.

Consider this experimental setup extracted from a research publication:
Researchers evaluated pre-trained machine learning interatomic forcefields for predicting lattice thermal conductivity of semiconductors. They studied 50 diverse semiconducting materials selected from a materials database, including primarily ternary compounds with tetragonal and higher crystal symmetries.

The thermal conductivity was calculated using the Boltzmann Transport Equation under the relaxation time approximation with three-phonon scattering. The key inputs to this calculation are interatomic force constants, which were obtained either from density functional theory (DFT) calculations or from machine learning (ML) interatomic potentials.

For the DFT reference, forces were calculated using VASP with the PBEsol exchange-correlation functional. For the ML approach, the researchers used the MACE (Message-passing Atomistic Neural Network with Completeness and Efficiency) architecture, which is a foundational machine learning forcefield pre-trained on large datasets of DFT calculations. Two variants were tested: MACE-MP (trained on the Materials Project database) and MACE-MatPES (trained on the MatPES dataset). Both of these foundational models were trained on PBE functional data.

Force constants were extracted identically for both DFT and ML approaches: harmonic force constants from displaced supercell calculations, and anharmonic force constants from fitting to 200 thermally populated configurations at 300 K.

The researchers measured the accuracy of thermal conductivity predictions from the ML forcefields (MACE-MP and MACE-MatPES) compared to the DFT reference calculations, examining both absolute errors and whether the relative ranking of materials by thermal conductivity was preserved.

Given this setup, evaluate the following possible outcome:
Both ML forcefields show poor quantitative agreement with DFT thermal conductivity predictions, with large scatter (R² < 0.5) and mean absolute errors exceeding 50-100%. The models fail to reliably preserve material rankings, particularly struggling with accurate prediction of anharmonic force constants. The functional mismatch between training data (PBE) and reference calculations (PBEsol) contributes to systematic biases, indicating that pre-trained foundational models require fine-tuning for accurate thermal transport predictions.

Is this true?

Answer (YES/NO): NO